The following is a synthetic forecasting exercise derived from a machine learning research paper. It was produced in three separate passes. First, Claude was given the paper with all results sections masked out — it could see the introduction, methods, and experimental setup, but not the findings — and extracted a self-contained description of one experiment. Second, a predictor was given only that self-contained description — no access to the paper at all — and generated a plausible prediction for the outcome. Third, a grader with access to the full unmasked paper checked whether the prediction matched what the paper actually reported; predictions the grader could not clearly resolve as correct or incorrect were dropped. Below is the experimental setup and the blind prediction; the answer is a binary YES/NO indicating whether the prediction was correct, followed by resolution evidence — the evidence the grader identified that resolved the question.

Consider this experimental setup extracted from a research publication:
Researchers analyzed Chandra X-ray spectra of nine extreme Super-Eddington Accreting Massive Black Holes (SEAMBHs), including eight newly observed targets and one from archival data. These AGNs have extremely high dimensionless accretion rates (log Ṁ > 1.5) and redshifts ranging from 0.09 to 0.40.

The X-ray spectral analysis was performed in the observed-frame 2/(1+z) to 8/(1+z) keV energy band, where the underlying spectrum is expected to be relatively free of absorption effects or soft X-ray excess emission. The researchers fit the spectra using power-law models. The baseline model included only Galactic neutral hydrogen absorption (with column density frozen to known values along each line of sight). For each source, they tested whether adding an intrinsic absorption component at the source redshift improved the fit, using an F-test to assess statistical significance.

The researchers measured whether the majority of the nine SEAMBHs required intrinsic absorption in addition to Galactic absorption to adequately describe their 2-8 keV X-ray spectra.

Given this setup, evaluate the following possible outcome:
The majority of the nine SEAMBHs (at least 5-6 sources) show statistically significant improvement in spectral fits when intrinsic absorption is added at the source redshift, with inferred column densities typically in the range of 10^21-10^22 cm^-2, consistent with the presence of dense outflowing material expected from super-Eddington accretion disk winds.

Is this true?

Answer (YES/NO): NO